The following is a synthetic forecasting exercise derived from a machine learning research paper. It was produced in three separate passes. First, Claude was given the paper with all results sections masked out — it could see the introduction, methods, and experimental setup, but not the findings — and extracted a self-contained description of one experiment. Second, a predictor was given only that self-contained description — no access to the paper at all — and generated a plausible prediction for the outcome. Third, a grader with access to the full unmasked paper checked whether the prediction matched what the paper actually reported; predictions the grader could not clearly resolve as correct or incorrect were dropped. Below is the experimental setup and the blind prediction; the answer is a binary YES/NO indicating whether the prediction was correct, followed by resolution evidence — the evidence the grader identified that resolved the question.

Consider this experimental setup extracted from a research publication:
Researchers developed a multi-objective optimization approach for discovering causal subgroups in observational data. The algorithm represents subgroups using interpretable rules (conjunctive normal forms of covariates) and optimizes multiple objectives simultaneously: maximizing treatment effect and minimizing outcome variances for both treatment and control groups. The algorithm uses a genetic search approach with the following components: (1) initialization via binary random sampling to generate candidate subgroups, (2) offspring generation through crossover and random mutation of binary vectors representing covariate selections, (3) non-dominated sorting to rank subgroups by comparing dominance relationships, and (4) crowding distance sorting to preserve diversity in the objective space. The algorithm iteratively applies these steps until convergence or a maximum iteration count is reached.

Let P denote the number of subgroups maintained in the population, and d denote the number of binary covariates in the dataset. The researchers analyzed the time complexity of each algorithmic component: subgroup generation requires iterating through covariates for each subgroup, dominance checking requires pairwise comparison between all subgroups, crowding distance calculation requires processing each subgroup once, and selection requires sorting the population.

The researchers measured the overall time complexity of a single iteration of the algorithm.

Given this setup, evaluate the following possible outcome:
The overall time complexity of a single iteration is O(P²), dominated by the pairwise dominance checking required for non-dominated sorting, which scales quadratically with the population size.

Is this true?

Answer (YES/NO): NO